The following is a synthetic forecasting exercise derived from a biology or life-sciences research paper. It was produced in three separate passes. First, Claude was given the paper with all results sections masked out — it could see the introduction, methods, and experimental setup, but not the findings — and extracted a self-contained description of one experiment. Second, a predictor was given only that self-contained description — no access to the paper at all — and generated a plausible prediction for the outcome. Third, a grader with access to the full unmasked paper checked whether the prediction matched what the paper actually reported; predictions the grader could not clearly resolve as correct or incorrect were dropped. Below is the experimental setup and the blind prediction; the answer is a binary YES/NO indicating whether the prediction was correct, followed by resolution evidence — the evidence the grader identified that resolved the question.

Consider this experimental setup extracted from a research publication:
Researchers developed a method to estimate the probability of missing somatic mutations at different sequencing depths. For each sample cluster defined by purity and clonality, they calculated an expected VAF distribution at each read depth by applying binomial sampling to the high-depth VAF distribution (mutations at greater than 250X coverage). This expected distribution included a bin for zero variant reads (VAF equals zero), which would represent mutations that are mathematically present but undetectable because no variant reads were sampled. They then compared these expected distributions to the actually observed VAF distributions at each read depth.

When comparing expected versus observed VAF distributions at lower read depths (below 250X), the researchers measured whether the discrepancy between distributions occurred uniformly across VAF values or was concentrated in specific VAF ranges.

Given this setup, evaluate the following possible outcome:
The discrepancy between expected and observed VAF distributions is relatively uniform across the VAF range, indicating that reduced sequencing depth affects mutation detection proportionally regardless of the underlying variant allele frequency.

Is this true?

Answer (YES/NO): NO